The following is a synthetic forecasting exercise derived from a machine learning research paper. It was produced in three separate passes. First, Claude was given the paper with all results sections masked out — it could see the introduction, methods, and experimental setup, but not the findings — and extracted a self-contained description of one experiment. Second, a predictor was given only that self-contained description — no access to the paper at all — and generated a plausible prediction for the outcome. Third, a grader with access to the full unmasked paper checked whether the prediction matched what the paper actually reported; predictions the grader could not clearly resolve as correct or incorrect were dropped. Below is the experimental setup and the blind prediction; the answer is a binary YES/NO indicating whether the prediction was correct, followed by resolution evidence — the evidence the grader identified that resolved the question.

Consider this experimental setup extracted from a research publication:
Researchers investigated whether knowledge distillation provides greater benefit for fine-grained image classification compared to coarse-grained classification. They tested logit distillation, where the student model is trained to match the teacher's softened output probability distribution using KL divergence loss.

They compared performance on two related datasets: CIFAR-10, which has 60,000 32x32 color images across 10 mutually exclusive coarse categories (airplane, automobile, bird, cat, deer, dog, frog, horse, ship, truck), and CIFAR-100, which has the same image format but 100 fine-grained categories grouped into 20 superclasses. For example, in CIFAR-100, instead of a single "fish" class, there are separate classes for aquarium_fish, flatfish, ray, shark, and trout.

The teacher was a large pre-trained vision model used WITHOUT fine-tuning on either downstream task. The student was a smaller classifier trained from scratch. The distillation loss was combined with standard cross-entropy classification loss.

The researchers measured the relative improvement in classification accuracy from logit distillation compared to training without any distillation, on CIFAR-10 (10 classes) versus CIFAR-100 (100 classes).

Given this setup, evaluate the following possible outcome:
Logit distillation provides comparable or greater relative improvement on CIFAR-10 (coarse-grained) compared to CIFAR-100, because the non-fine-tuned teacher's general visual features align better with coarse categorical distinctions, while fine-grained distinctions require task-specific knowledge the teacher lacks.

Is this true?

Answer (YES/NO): NO